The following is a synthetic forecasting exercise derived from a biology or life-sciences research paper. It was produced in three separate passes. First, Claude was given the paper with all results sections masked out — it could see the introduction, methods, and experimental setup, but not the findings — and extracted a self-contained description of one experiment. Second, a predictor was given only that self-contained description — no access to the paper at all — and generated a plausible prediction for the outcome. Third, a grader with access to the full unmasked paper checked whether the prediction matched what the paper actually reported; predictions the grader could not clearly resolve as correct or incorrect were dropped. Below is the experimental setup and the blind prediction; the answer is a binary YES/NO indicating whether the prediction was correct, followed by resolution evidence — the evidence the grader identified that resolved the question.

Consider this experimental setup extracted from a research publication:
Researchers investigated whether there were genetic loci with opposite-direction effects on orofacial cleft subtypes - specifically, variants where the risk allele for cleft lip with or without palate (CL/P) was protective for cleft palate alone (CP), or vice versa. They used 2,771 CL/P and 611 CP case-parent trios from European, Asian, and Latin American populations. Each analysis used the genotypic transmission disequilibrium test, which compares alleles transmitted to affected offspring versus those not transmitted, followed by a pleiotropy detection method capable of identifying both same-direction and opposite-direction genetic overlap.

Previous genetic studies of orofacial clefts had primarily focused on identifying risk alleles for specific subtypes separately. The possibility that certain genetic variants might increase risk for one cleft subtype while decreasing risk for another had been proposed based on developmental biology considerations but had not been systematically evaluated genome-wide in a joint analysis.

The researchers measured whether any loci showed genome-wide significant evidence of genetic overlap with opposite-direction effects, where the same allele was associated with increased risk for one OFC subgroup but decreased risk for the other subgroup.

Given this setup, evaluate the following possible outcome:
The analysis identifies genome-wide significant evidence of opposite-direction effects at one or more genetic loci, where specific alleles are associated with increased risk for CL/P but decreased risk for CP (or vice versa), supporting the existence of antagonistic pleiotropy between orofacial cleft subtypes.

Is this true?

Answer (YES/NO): YES